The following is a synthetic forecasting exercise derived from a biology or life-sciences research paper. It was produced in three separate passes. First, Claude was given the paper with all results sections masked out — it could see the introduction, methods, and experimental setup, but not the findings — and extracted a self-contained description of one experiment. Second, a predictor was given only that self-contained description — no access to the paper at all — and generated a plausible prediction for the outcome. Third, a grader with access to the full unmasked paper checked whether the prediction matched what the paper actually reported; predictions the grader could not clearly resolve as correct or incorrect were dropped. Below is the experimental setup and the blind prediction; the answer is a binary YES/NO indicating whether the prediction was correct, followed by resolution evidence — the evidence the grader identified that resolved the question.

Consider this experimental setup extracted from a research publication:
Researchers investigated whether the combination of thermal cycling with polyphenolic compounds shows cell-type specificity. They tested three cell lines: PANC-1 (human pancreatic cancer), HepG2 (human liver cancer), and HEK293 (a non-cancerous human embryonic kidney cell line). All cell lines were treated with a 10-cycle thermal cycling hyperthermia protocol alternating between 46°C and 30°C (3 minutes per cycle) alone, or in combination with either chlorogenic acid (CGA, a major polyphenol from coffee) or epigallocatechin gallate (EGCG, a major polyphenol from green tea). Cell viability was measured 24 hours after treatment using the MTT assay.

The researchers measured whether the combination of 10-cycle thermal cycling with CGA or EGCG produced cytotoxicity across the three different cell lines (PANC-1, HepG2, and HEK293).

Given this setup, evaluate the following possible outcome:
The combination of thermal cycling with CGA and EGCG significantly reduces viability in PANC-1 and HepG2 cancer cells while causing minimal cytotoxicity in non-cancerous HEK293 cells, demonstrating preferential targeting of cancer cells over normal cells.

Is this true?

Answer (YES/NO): NO